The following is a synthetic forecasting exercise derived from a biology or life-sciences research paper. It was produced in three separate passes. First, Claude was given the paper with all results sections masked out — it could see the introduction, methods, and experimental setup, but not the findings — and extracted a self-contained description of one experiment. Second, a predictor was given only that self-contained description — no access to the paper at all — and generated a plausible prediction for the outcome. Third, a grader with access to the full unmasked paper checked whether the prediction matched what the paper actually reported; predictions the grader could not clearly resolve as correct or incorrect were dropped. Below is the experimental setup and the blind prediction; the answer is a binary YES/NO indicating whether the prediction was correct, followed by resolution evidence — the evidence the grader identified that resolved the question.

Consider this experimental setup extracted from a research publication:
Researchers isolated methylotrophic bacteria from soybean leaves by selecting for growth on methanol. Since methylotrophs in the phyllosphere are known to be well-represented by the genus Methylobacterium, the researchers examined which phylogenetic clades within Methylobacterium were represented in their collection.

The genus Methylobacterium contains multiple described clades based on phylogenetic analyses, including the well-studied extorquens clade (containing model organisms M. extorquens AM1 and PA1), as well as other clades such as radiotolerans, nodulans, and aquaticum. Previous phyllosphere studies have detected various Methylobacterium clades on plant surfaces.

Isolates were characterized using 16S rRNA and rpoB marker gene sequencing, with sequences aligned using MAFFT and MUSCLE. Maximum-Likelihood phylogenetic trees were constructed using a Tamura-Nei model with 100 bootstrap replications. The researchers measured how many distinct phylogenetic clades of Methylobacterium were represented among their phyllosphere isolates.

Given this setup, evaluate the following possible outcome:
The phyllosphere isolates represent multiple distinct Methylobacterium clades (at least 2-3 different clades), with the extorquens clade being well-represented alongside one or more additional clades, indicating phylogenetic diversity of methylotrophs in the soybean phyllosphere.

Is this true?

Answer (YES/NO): NO